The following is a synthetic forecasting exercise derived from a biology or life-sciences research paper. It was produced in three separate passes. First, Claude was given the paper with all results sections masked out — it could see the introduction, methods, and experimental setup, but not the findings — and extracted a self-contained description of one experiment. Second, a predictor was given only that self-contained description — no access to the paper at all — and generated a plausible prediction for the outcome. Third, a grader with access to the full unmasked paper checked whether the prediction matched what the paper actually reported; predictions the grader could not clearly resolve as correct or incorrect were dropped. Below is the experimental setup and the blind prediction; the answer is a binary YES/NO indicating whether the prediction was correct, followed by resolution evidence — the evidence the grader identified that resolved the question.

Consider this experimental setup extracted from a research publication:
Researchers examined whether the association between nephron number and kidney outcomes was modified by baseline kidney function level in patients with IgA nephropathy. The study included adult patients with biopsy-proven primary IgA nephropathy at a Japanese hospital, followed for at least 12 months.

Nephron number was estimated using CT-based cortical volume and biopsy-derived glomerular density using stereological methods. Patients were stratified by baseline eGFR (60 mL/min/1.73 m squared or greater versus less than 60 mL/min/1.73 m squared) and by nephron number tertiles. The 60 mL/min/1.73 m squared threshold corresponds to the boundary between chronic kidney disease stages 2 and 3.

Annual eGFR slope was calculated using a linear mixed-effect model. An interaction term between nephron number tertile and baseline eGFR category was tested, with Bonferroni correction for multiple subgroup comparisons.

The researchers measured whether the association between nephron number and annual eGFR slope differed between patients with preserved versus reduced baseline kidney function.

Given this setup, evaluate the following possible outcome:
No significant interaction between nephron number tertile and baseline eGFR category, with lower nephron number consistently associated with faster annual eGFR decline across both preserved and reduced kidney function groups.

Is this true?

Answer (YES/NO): NO